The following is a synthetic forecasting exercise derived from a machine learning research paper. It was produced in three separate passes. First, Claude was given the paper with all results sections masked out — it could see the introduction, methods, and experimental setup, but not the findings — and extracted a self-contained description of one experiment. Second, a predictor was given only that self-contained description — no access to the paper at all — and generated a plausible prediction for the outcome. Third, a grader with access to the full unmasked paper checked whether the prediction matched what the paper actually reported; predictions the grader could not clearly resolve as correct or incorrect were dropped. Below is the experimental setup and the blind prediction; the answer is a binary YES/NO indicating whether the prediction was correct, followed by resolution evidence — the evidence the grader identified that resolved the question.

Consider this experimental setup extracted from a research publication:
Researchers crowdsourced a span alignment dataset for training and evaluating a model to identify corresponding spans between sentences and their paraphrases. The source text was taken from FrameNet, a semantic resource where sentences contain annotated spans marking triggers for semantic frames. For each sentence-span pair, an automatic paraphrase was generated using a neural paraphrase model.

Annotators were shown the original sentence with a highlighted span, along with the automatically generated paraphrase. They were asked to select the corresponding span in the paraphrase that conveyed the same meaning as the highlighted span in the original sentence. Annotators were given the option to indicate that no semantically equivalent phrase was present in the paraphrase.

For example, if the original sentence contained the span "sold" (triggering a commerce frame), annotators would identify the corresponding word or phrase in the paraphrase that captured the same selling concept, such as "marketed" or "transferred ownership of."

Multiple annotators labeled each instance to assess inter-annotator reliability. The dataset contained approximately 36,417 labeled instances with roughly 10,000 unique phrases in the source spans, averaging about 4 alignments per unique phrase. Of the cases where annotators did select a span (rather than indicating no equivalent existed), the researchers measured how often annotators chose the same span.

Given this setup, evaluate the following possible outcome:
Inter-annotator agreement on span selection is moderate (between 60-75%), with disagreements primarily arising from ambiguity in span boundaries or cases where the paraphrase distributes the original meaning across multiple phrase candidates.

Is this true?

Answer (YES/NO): NO